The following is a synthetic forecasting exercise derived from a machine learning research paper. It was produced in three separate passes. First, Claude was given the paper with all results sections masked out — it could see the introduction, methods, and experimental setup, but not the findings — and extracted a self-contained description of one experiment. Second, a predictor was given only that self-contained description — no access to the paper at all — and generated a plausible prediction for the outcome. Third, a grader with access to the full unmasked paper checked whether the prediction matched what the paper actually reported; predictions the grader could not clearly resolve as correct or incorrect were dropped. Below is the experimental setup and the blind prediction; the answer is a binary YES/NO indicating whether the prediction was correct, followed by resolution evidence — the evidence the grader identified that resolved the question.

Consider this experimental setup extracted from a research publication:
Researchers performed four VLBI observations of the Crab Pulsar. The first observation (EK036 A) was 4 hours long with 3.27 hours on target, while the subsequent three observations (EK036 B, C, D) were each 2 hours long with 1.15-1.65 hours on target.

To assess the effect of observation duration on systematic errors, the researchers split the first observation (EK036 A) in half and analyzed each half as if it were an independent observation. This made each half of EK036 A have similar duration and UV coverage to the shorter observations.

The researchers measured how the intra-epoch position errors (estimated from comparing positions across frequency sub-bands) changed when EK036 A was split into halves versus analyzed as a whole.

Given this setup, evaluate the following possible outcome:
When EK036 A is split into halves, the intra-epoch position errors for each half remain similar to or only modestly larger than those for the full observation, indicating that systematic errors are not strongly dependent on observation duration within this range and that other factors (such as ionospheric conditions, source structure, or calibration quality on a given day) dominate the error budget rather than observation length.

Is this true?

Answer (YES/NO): NO